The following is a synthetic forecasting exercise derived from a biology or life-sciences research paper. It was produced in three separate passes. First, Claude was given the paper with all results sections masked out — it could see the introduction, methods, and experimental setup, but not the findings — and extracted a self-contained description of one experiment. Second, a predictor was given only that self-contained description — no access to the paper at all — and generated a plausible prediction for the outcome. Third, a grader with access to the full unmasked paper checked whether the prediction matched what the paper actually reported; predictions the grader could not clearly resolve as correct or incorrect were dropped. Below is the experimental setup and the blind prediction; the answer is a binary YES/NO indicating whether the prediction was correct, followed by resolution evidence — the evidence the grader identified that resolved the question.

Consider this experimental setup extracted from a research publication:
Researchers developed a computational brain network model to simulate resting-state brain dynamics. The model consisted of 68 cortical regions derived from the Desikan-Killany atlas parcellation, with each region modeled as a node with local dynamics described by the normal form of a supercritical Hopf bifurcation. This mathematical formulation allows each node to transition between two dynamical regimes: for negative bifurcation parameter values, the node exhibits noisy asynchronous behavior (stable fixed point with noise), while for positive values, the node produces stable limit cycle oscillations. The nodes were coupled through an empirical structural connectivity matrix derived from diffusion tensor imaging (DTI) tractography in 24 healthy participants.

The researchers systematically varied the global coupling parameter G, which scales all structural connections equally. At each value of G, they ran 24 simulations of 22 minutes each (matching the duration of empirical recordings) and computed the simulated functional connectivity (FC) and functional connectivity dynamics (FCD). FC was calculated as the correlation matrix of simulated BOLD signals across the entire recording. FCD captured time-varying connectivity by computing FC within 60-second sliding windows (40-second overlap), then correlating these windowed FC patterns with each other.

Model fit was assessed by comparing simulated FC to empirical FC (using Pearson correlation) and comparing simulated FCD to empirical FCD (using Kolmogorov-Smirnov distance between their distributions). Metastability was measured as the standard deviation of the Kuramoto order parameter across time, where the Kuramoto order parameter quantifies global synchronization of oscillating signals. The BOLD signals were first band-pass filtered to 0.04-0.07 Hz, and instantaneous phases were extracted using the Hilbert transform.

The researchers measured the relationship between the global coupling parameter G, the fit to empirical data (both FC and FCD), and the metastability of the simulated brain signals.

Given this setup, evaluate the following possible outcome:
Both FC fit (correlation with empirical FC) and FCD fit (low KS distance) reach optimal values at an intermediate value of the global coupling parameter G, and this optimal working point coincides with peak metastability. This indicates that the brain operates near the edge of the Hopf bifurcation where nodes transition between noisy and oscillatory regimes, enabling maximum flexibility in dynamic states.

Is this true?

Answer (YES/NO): YES